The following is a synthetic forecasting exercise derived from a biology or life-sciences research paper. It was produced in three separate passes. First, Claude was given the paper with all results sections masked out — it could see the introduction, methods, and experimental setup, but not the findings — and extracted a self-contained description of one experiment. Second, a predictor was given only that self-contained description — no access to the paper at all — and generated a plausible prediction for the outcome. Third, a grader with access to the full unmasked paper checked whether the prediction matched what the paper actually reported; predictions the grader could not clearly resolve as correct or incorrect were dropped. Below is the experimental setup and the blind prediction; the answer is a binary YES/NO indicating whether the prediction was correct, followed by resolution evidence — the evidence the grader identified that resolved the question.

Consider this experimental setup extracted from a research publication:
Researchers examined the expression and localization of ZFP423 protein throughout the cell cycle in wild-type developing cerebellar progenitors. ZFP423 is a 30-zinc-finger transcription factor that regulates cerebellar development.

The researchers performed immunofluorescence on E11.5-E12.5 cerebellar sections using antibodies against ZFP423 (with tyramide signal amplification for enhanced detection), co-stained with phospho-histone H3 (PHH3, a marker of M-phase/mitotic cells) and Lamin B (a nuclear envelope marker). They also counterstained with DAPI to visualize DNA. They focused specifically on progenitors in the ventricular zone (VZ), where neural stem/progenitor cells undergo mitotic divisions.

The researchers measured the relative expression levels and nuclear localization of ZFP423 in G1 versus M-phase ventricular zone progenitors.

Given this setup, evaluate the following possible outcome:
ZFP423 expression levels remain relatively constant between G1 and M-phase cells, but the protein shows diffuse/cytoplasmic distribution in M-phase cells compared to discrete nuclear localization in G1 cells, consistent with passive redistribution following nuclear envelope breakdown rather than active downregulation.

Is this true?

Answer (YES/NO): NO